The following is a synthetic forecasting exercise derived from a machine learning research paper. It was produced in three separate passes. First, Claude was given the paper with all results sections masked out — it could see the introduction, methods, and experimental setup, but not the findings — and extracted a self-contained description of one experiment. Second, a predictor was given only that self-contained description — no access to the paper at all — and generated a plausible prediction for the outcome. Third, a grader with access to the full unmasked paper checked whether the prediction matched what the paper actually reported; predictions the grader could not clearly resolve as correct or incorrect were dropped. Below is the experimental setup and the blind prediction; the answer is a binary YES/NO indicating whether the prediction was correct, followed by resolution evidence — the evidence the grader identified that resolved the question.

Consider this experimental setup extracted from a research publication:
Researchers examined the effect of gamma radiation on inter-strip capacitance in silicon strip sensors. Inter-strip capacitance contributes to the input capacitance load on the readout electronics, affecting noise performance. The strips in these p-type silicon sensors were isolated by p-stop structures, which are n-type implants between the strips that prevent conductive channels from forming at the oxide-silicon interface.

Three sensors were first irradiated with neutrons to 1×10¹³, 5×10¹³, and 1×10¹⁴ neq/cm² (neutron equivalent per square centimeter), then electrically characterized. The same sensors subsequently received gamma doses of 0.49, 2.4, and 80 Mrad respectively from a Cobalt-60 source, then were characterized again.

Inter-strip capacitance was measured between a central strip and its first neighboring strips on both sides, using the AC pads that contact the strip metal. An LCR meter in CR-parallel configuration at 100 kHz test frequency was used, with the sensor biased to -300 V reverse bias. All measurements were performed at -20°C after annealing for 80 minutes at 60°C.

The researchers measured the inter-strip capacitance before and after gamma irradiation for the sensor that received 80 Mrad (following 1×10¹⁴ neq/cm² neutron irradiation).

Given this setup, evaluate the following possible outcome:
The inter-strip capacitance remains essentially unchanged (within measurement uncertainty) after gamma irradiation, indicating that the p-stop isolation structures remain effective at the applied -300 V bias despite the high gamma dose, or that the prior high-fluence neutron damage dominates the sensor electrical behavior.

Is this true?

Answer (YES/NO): YES